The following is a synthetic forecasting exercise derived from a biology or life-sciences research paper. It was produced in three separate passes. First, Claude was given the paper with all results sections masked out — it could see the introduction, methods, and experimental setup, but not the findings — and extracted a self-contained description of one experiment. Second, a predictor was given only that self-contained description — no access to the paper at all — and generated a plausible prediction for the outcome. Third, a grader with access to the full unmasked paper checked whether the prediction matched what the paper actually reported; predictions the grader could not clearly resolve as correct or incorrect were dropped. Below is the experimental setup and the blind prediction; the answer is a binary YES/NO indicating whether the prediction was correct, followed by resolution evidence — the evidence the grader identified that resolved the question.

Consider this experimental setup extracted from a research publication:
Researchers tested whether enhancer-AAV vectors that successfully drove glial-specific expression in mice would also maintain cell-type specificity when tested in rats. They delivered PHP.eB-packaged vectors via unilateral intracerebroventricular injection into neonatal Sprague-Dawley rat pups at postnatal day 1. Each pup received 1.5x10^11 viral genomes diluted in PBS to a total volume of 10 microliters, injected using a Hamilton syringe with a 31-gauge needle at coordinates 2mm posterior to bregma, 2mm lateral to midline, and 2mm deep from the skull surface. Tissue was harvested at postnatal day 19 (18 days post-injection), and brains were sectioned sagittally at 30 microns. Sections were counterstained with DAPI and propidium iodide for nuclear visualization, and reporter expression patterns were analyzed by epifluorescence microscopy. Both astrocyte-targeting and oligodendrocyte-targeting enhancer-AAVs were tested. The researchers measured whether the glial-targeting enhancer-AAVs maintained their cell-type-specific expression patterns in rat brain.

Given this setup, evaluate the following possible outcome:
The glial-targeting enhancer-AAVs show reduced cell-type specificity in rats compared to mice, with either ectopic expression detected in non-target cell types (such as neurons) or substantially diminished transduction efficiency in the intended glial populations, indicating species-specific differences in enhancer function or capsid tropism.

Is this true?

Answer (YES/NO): NO